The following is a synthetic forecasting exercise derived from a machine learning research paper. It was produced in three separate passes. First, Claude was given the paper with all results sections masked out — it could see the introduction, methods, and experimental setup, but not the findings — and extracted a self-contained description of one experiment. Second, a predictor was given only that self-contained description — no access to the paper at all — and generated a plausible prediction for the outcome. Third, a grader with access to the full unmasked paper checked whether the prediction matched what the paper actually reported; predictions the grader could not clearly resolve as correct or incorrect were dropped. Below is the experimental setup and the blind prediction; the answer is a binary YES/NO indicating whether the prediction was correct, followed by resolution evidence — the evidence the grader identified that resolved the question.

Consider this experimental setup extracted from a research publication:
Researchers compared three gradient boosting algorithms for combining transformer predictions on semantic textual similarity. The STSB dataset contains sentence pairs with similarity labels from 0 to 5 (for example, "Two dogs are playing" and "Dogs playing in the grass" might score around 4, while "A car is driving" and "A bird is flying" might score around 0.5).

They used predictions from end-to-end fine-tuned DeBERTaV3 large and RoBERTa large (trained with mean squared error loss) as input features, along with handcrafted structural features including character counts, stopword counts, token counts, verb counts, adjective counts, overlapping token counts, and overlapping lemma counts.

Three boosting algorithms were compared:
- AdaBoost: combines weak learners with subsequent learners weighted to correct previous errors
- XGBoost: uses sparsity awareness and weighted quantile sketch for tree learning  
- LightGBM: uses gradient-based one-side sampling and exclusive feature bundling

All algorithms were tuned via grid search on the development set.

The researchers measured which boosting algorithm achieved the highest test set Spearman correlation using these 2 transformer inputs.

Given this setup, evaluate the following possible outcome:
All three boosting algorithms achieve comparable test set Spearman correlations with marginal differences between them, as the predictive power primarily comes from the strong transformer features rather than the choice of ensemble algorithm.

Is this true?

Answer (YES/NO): YES